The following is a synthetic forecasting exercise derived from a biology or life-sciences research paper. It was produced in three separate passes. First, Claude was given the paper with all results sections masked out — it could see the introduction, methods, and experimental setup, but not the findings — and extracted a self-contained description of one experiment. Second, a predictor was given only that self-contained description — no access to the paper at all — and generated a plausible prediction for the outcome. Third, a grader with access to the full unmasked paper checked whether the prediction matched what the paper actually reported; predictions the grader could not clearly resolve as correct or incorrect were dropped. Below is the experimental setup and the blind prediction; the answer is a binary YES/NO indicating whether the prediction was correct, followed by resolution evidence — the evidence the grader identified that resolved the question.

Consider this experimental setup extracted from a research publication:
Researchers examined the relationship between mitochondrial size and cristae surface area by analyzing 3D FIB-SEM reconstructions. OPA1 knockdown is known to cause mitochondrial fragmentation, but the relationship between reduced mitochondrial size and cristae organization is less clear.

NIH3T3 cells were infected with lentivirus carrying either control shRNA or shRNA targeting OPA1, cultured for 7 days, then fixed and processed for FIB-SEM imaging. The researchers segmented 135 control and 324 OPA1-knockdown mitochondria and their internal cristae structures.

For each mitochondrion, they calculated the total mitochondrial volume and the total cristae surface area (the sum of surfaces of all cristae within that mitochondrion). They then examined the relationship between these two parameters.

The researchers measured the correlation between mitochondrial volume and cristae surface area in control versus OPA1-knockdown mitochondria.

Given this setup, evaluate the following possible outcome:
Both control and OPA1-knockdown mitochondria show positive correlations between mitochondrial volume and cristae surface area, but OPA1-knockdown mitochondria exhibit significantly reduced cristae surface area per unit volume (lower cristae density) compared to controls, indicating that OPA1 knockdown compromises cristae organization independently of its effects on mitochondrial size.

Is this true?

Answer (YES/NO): NO